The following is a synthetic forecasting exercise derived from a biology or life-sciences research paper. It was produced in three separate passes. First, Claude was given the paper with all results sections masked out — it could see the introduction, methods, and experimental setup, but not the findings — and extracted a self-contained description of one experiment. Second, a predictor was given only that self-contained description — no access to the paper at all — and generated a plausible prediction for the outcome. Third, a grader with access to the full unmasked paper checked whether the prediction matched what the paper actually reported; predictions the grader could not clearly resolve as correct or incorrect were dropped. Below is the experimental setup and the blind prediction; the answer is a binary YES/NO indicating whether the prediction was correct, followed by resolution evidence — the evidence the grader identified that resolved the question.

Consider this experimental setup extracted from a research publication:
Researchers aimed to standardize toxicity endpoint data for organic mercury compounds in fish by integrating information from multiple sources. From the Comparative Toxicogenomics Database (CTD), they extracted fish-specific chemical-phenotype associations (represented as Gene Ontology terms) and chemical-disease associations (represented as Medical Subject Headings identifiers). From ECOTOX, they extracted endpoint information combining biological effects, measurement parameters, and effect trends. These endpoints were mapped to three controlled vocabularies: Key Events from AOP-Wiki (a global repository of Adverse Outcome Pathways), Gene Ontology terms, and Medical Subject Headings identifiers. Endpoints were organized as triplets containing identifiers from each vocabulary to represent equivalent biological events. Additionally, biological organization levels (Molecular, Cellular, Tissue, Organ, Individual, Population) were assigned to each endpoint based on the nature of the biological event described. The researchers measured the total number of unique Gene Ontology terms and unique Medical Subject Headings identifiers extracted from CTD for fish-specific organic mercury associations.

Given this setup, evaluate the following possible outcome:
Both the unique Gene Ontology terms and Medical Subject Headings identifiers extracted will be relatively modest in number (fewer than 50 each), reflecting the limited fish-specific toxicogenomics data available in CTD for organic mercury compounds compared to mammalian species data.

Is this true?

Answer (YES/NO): YES